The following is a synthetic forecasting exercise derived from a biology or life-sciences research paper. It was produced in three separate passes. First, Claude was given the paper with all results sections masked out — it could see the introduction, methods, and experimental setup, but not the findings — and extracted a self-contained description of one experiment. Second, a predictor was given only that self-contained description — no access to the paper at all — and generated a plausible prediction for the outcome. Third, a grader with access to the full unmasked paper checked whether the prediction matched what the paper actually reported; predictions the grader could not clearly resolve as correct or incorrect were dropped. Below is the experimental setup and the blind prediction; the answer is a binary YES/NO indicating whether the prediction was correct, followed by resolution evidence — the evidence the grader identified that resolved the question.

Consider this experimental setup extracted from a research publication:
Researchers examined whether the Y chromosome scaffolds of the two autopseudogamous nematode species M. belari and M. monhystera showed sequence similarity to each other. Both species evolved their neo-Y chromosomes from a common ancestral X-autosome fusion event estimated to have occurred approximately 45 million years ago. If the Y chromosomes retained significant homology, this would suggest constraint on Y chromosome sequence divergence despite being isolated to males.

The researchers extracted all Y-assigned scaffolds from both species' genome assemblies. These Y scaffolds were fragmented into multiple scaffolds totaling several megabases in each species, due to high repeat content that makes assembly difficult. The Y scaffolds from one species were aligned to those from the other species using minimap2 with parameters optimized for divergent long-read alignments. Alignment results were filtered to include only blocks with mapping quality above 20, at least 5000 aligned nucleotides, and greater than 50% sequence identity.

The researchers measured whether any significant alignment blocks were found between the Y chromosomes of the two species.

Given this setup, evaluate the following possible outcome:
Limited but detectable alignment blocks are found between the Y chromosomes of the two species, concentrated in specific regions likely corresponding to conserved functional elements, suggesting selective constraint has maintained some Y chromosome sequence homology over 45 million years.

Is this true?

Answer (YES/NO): NO